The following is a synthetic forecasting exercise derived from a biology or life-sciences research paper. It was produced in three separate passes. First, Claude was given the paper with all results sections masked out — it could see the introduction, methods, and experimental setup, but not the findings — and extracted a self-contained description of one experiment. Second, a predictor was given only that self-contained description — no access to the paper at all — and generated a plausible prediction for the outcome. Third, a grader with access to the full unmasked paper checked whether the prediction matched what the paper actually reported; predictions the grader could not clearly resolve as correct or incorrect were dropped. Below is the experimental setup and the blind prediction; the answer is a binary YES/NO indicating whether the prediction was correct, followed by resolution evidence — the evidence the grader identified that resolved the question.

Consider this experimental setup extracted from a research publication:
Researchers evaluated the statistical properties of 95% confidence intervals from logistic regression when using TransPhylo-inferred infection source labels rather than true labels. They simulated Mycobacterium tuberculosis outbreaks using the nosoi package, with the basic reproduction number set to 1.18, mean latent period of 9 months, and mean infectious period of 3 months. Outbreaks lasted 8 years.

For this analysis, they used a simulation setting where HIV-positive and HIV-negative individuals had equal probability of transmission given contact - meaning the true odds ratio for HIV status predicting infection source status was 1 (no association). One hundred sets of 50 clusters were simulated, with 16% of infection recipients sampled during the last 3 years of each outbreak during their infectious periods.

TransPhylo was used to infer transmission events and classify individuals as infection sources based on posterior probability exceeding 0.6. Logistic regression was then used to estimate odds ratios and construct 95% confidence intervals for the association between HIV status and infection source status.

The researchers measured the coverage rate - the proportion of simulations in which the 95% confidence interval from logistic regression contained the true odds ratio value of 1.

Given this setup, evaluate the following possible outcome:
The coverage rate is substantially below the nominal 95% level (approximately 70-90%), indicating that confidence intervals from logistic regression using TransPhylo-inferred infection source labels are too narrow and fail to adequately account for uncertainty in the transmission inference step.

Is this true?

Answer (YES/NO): NO